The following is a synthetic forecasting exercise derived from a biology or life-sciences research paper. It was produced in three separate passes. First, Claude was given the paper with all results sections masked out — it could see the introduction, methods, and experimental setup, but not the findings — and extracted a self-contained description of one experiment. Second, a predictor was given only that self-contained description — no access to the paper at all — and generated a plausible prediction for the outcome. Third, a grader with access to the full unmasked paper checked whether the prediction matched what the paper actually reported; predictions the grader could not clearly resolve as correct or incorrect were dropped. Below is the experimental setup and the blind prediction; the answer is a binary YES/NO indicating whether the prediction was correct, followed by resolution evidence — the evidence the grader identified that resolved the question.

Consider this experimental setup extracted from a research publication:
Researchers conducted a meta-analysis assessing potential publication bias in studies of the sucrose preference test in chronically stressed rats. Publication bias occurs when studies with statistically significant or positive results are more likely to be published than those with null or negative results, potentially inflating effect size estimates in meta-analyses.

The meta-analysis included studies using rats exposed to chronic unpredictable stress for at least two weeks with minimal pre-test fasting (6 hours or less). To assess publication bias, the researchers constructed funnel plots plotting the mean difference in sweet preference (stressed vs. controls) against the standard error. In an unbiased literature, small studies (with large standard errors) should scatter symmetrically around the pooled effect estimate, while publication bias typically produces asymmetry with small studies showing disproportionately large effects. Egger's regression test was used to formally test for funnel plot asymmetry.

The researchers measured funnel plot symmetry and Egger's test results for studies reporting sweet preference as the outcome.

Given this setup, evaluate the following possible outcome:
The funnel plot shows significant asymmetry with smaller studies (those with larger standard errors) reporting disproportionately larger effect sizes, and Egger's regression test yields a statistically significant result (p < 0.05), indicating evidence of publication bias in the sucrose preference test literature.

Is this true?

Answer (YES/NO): YES